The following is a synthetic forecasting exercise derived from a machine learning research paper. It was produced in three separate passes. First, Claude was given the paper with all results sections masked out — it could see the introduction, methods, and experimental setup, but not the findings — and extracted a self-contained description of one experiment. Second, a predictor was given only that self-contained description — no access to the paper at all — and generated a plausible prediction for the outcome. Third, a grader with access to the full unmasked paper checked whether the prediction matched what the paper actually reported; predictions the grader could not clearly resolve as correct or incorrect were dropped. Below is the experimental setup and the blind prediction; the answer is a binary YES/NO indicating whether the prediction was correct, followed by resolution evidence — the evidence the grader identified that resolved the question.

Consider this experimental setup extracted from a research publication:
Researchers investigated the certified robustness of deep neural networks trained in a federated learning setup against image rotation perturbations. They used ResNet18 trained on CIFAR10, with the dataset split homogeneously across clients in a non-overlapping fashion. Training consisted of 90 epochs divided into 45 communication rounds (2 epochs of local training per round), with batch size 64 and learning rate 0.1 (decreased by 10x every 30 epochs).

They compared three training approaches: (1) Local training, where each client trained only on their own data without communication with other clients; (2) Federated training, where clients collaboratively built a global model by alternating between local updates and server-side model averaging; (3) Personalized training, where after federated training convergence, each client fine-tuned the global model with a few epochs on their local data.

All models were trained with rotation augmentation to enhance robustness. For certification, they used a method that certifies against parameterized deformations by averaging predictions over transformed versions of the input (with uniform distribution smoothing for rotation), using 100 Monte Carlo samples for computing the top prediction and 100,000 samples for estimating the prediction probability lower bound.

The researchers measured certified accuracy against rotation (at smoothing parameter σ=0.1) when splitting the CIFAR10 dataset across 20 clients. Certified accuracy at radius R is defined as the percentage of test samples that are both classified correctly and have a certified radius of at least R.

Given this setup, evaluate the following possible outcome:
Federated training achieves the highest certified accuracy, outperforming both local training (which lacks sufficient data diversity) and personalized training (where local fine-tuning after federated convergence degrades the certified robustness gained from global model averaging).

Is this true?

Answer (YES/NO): NO